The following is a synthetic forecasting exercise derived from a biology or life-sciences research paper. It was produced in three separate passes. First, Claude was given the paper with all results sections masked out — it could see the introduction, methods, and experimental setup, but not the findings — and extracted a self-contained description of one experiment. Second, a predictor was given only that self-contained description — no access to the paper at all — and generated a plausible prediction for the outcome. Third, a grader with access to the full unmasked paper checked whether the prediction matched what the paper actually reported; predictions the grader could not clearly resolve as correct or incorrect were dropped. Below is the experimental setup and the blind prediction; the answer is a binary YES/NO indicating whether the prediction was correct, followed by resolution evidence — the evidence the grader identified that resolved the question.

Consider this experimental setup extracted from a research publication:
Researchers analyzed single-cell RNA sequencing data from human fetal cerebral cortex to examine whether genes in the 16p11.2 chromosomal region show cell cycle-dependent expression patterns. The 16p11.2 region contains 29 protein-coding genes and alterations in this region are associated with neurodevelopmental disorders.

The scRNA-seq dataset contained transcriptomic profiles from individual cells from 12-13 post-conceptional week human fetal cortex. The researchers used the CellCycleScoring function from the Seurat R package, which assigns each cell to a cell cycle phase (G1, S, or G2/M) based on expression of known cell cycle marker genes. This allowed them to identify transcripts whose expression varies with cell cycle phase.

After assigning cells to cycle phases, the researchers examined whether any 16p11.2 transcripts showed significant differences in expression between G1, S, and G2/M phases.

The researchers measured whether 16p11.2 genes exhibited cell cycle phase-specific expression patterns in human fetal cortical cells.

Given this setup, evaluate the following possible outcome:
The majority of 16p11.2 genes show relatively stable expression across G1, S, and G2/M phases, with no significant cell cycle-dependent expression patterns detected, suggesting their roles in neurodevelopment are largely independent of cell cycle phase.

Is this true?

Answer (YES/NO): NO